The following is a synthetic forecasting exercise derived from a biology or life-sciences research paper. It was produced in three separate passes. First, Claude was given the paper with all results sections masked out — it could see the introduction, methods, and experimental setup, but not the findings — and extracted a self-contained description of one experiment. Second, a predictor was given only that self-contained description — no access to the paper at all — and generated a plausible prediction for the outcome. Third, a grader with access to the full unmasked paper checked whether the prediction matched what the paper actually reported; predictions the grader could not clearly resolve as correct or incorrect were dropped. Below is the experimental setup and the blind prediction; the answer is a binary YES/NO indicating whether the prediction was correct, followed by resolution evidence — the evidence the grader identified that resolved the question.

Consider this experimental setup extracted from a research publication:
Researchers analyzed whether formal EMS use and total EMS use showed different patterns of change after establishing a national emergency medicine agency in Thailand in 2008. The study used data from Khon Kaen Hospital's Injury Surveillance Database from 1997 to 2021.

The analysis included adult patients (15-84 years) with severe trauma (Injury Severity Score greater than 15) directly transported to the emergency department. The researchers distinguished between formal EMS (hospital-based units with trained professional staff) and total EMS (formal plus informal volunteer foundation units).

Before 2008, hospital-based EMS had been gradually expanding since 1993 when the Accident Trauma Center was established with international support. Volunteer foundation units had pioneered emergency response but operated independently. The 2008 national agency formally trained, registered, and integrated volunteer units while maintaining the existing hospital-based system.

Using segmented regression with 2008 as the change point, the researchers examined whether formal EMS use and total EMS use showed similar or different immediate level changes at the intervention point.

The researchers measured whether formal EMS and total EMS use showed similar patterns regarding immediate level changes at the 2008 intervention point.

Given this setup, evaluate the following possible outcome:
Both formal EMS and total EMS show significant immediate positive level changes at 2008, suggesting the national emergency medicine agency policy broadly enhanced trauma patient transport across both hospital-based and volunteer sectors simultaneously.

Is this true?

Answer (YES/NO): YES